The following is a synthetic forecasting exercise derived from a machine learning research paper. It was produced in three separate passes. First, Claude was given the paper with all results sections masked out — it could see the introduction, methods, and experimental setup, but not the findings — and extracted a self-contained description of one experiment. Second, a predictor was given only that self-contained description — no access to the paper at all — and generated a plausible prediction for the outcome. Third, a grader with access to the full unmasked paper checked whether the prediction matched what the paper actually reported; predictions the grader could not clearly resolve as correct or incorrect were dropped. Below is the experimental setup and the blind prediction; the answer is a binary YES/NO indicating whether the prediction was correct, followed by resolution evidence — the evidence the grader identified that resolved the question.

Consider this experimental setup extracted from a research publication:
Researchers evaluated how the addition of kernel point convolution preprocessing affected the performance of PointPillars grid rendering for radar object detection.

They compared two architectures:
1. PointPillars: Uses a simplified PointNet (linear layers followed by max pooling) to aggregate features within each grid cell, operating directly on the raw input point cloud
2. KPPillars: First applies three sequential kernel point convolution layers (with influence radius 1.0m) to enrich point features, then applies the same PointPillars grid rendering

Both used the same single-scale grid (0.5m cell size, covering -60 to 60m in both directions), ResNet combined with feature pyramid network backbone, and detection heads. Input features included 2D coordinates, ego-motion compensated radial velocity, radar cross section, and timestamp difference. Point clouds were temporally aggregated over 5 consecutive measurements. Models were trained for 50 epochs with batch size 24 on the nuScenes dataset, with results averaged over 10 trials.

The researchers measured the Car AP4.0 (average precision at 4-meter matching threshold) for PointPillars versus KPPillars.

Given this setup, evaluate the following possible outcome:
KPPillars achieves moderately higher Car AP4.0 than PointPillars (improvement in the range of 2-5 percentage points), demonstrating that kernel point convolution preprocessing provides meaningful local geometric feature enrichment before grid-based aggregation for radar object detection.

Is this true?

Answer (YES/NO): YES